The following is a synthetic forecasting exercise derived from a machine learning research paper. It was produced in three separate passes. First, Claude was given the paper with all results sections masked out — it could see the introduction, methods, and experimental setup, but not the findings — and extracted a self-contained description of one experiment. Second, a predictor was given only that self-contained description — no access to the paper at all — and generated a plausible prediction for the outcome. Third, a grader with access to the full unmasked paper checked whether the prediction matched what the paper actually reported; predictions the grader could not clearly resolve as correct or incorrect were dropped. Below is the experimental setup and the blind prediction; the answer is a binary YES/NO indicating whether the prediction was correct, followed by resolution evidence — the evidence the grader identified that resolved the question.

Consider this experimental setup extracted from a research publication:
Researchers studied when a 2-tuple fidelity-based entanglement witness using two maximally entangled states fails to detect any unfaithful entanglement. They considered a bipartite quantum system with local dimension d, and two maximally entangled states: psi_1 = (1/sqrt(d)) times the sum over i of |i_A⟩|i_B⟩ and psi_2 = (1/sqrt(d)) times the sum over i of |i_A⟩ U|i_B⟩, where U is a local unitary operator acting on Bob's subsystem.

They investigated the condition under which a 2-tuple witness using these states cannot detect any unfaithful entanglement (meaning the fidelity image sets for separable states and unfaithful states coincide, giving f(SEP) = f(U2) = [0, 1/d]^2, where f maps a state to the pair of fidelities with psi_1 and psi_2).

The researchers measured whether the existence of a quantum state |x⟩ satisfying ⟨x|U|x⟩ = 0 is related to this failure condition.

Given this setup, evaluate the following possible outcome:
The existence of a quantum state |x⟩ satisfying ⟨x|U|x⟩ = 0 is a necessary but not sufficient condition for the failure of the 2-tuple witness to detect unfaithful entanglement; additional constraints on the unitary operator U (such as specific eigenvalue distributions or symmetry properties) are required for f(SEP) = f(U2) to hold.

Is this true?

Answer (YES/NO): NO